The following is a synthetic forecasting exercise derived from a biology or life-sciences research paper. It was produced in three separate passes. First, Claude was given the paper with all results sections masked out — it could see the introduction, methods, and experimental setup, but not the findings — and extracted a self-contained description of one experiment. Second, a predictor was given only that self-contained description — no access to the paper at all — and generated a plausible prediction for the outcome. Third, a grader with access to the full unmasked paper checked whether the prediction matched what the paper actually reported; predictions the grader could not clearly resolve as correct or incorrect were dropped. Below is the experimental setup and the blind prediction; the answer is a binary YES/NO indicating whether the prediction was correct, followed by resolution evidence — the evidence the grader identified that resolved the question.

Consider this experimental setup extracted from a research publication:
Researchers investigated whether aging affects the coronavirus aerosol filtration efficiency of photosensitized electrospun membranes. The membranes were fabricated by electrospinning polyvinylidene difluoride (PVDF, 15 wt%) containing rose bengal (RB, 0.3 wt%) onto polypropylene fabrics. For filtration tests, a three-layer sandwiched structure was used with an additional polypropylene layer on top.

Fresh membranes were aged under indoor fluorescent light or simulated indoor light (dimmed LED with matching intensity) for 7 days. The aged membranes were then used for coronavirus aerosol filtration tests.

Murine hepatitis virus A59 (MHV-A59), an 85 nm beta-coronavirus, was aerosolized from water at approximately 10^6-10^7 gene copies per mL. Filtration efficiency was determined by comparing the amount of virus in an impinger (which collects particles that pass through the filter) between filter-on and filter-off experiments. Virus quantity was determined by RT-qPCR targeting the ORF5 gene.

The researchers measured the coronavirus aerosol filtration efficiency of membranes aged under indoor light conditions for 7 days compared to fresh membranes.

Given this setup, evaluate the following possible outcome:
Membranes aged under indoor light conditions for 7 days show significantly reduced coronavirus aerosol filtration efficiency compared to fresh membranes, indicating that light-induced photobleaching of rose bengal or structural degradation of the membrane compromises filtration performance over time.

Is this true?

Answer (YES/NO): NO